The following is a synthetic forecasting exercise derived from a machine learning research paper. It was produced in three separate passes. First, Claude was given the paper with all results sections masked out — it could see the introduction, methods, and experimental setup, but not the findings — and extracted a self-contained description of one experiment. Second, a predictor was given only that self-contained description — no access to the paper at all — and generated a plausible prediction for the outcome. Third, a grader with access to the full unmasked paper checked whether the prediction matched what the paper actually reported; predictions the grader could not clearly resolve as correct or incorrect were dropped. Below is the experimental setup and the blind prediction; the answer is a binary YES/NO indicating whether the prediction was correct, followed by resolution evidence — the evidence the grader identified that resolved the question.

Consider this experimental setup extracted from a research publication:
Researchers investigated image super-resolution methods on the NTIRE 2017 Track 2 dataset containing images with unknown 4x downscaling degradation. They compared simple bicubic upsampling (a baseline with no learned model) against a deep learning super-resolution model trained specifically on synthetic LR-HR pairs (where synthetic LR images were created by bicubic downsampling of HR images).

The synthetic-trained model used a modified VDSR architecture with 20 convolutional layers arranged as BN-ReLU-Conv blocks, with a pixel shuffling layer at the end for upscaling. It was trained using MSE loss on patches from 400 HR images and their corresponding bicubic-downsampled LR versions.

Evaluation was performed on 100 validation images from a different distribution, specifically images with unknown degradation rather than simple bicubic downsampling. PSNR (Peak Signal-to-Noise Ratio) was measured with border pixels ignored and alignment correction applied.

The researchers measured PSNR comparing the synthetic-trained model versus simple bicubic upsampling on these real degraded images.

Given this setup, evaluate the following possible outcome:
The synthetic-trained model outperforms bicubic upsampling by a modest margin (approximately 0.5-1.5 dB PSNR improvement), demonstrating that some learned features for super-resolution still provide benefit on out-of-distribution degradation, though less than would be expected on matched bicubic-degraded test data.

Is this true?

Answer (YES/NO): NO